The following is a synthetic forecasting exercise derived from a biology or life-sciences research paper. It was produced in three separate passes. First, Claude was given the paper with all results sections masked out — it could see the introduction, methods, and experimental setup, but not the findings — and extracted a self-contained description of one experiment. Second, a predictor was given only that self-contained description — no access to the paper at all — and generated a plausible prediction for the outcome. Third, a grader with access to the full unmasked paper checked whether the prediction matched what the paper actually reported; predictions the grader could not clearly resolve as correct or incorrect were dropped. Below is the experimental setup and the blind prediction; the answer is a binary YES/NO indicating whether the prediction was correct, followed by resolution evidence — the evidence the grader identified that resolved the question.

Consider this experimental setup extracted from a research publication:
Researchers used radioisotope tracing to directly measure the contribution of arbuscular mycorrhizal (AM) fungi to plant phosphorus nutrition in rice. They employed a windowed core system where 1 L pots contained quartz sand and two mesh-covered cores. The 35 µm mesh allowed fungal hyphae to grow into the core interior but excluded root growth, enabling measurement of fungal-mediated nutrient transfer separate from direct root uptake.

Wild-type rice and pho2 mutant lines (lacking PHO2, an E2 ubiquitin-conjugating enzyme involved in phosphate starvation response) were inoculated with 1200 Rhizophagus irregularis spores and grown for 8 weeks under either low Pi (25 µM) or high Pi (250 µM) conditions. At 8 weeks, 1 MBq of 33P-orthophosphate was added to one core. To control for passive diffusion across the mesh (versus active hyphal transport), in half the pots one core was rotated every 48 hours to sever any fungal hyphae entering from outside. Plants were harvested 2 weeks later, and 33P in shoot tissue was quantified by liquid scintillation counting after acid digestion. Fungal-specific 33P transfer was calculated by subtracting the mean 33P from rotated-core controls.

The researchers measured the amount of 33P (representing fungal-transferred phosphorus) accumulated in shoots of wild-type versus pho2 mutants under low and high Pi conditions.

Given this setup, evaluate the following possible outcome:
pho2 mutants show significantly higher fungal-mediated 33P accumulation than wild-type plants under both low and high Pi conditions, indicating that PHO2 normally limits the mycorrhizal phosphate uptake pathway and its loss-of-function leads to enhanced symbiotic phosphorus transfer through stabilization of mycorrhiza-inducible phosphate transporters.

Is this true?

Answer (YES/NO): NO